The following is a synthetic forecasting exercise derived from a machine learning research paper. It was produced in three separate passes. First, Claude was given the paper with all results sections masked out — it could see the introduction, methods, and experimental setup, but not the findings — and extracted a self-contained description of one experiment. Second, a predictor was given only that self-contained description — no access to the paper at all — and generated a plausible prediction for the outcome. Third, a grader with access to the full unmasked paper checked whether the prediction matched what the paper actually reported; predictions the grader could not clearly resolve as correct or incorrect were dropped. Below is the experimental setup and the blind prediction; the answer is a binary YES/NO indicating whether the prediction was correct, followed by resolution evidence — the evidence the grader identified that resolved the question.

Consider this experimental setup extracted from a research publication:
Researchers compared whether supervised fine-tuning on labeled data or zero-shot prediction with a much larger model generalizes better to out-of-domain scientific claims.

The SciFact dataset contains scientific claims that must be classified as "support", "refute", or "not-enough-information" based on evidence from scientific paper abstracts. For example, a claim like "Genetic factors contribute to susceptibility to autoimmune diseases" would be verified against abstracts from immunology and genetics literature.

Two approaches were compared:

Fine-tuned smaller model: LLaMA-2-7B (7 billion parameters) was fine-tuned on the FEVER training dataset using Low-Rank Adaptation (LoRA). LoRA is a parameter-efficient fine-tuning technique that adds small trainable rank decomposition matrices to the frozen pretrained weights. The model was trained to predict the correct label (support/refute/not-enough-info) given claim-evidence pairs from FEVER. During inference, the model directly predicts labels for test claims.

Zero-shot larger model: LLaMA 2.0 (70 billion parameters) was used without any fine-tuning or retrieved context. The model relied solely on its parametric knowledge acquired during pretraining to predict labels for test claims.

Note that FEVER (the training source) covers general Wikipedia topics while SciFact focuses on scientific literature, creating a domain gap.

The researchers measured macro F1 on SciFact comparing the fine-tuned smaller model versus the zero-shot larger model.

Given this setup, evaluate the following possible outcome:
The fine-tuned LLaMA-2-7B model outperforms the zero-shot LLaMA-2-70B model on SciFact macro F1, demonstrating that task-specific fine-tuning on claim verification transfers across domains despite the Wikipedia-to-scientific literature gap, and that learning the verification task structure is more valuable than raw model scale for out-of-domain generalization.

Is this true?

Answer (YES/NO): YES